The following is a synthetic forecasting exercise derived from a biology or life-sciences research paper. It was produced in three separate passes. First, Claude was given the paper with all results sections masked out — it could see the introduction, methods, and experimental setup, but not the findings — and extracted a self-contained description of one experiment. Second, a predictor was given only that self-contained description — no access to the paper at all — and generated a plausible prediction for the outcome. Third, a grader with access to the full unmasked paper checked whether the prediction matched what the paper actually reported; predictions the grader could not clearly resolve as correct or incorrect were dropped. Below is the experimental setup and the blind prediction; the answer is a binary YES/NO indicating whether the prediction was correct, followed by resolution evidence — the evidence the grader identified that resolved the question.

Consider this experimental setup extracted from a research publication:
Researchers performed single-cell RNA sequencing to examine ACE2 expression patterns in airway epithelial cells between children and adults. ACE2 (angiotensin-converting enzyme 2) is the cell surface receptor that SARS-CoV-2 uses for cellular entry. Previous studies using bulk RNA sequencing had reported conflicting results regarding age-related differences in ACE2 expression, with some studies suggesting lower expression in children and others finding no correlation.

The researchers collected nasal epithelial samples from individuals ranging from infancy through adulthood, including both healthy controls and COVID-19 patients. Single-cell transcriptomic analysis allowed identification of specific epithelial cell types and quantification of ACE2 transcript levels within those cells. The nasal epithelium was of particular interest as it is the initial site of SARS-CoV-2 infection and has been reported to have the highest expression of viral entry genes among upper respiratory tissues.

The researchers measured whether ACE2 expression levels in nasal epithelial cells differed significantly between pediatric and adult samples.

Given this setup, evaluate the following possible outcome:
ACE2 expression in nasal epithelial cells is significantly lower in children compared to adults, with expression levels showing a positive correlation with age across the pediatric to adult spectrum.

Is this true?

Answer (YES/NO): NO